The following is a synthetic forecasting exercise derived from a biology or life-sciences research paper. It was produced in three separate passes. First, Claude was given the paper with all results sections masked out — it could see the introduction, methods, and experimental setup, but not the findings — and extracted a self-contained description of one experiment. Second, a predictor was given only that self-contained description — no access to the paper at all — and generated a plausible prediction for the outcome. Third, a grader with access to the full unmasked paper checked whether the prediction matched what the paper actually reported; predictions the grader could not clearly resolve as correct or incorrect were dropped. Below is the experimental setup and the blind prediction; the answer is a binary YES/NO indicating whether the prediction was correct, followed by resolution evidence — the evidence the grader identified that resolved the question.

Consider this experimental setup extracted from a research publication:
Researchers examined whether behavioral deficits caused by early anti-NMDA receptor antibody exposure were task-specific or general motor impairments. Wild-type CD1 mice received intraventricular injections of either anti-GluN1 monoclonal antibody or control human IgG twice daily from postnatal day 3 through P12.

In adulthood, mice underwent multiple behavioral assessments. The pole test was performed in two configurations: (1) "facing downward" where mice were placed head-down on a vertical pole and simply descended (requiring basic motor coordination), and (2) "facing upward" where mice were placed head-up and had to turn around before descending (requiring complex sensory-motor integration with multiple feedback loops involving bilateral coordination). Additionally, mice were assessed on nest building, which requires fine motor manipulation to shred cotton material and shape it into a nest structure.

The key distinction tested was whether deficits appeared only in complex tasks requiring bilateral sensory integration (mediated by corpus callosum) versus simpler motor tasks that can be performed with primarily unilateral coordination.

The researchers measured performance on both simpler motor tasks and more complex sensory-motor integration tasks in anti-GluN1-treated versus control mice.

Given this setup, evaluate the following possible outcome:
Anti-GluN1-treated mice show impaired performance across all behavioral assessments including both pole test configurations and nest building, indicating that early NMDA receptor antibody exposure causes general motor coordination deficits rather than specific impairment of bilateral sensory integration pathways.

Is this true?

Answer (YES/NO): NO